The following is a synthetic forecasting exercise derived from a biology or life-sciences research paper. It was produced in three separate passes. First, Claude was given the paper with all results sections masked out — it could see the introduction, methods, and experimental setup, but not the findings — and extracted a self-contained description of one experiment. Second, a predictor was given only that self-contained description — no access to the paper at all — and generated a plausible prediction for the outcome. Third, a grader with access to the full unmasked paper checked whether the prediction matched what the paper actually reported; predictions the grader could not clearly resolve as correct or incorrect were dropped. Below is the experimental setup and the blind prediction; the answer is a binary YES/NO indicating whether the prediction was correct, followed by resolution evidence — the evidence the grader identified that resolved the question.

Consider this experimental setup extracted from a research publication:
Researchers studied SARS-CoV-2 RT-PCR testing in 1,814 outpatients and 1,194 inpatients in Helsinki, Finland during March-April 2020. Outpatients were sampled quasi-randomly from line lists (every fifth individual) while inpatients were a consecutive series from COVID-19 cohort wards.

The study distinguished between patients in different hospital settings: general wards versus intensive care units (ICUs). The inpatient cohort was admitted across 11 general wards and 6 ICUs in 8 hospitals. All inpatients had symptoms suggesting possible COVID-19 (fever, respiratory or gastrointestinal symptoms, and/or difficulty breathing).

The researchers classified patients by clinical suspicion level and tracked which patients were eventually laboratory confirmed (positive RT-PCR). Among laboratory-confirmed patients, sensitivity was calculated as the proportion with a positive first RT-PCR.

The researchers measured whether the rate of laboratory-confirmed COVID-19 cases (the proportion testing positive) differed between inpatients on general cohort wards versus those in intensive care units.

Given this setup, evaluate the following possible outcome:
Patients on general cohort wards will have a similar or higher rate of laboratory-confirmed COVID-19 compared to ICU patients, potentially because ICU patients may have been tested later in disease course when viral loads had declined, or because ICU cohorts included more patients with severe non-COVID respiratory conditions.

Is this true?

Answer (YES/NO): NO